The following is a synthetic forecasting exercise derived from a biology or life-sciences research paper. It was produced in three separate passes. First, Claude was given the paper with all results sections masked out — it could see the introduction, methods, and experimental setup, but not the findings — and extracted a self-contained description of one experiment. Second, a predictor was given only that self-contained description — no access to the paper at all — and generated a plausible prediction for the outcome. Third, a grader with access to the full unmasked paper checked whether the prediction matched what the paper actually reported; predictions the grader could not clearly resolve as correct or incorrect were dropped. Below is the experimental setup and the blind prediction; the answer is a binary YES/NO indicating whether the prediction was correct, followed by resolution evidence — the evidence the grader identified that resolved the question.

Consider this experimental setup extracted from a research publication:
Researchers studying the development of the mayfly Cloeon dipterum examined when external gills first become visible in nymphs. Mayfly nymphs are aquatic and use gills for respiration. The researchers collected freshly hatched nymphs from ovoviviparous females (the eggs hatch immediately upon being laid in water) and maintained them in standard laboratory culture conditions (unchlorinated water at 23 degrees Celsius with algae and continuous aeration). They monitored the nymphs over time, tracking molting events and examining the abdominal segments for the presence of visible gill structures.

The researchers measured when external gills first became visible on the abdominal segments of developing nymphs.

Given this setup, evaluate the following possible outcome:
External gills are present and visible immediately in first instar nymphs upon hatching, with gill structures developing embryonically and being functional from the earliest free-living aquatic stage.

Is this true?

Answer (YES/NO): NO